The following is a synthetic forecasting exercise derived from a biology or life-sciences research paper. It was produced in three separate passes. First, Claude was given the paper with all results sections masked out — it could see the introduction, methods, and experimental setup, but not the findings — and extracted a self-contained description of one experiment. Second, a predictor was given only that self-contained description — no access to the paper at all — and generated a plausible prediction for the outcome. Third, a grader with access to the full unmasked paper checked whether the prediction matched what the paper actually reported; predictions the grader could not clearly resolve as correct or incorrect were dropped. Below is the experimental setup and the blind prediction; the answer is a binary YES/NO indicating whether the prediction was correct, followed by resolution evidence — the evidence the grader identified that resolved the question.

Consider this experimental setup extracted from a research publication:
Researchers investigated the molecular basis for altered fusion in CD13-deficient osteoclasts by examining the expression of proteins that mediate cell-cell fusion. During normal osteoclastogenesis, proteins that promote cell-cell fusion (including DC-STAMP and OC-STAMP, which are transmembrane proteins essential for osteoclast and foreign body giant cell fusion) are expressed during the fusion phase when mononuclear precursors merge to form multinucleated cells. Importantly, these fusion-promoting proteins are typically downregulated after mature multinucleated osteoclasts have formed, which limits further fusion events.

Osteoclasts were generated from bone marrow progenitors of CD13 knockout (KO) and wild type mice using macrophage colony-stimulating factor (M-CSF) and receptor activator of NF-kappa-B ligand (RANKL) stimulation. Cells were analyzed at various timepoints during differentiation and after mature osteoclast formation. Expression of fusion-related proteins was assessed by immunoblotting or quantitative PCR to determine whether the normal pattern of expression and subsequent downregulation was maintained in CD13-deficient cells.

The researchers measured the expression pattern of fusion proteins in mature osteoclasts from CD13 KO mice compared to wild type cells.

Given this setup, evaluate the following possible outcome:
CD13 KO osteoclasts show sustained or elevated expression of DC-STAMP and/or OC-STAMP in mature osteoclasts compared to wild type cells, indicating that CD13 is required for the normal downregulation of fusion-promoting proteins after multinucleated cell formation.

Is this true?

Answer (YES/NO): YES